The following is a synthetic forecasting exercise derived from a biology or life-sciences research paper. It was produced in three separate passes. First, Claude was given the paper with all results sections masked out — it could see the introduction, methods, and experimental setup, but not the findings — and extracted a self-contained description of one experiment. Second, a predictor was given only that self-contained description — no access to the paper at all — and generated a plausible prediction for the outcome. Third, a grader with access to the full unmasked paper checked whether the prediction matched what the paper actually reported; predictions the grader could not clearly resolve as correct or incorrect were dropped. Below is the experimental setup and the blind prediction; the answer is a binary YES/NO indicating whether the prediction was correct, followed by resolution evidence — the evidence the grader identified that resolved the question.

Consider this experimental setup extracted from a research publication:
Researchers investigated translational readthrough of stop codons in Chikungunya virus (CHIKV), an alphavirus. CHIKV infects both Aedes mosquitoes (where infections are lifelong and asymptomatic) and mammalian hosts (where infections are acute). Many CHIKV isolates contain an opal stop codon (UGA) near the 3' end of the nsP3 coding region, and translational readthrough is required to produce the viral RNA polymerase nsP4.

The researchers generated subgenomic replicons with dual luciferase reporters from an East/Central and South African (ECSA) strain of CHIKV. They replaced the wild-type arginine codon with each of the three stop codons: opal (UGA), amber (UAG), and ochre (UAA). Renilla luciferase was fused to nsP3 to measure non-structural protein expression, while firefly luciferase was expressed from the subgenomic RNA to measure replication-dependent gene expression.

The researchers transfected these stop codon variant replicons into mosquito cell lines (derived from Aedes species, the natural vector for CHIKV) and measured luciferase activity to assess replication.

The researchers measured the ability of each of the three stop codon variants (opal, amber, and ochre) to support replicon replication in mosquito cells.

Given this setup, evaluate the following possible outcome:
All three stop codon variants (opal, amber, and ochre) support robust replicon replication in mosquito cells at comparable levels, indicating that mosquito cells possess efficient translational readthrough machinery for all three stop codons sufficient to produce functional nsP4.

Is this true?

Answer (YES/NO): YES